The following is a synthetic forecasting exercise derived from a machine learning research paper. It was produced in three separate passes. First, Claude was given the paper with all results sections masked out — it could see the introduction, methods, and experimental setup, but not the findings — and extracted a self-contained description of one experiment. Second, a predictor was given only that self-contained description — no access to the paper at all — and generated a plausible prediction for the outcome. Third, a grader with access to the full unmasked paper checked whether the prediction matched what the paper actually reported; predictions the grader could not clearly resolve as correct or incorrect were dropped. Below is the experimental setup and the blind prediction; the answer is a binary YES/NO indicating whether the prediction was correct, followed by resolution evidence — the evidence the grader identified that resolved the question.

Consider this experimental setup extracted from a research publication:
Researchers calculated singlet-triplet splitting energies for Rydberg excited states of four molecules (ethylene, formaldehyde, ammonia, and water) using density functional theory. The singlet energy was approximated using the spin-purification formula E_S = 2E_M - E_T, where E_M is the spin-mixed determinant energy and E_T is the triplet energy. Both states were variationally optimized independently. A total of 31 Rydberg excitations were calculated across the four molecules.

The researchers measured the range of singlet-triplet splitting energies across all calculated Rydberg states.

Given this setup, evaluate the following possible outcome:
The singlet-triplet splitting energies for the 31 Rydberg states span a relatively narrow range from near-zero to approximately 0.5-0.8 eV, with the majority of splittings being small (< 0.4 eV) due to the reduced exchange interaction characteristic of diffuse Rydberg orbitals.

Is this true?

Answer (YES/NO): NO